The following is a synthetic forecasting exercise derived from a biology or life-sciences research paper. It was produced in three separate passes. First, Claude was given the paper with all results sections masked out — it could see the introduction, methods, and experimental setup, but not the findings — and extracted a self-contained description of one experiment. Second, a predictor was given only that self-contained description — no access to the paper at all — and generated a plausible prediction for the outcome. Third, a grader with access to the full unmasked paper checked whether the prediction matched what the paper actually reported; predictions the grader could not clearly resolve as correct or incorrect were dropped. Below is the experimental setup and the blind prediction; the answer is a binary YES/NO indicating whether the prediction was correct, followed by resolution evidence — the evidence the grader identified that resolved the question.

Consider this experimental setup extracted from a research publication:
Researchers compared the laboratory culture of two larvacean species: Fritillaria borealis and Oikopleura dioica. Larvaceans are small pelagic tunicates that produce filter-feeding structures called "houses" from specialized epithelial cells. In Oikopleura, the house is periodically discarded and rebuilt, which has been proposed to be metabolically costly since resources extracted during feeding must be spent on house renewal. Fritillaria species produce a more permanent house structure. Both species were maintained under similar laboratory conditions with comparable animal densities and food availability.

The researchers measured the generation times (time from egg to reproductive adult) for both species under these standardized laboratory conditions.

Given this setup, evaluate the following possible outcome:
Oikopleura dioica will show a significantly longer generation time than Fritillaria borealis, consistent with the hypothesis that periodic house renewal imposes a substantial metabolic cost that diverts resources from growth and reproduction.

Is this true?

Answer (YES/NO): NO